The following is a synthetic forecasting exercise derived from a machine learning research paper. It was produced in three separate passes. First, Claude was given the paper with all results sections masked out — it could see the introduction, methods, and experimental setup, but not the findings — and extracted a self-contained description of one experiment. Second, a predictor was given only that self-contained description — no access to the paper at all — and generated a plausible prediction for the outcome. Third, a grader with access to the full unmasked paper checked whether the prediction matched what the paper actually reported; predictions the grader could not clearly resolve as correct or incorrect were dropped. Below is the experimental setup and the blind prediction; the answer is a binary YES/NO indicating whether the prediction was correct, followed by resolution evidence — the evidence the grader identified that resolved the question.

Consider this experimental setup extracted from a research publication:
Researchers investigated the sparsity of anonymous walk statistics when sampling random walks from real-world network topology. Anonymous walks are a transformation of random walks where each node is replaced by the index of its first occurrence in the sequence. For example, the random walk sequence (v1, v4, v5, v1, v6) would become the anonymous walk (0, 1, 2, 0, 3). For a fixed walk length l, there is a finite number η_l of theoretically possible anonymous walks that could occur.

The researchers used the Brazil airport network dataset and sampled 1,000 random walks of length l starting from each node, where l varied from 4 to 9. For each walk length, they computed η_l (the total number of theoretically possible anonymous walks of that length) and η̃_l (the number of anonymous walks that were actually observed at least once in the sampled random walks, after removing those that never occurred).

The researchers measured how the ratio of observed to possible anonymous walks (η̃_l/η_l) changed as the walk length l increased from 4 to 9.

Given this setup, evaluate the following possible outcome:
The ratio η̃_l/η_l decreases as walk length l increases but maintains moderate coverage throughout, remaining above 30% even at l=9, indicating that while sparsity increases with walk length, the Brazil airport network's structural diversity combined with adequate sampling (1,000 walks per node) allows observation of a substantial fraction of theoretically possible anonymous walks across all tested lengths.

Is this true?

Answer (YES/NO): NO